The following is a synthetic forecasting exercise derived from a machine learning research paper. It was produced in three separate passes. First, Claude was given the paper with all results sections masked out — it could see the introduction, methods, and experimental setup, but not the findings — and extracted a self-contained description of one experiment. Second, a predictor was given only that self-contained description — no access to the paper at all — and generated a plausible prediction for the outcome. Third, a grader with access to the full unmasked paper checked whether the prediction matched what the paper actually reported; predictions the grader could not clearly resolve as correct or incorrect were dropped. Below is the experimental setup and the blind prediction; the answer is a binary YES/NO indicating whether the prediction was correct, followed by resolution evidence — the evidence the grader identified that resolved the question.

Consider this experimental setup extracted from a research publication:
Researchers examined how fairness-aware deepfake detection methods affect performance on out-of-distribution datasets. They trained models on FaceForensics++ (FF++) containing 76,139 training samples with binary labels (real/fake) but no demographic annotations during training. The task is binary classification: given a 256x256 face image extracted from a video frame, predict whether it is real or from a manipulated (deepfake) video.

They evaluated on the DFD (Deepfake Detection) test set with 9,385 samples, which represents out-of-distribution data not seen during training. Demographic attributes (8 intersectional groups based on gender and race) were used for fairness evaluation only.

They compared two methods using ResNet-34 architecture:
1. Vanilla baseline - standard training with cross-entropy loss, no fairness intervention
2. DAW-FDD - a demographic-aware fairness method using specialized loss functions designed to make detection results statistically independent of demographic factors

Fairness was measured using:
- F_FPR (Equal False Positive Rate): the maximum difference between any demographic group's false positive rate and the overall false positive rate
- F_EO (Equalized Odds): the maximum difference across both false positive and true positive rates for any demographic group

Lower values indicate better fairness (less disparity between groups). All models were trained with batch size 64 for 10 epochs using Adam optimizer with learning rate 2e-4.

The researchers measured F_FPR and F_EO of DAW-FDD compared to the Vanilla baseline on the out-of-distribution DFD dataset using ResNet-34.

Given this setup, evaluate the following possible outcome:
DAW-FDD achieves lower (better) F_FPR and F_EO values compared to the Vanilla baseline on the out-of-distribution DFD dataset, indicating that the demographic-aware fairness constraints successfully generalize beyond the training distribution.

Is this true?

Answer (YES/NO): NO